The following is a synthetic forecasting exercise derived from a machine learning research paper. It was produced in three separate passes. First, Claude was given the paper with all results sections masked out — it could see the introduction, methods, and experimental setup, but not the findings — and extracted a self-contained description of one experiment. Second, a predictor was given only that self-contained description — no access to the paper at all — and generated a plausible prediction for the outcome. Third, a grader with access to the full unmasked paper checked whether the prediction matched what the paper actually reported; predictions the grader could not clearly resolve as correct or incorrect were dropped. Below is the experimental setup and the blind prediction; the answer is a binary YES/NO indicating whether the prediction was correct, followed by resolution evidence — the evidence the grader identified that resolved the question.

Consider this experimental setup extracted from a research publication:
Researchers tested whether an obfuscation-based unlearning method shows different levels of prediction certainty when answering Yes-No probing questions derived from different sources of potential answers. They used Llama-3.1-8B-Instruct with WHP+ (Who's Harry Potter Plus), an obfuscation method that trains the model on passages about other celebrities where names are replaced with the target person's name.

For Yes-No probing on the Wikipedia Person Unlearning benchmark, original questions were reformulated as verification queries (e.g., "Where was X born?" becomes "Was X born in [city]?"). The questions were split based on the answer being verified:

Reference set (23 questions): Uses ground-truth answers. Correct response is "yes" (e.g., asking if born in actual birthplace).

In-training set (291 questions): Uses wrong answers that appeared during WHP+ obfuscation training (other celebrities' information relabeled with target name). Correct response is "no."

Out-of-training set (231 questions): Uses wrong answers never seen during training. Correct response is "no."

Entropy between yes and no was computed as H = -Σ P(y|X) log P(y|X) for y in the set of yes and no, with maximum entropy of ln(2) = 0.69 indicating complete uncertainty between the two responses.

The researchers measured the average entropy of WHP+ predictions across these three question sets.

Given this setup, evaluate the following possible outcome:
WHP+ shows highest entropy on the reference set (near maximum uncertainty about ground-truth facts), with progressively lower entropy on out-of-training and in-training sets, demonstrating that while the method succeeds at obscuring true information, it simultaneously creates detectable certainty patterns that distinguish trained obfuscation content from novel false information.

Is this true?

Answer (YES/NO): NO